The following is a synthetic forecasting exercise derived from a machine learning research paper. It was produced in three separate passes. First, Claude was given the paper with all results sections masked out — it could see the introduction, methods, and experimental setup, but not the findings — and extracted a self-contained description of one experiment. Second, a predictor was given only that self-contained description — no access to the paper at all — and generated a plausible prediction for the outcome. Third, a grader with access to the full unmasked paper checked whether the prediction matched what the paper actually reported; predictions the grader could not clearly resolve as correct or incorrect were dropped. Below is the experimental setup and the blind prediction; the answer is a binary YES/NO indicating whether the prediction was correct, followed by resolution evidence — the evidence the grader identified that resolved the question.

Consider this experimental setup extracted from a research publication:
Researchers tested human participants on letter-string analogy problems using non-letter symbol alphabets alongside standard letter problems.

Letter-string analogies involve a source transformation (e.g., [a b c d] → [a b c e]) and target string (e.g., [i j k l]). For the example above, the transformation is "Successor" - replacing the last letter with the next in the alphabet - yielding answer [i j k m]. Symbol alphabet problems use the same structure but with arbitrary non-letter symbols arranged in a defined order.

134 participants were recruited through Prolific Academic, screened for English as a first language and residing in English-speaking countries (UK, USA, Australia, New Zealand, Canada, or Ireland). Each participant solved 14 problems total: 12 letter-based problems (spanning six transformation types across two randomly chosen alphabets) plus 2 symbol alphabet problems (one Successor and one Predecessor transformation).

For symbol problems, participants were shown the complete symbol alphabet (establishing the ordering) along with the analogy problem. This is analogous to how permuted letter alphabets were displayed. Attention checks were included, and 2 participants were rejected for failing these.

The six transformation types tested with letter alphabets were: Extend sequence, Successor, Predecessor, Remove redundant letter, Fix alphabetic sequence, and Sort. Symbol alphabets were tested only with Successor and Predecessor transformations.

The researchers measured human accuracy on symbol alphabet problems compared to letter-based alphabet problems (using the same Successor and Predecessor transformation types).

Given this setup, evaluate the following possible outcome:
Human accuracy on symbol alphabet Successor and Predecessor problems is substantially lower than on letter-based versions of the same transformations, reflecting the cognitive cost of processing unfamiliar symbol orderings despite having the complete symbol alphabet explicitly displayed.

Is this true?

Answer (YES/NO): NO